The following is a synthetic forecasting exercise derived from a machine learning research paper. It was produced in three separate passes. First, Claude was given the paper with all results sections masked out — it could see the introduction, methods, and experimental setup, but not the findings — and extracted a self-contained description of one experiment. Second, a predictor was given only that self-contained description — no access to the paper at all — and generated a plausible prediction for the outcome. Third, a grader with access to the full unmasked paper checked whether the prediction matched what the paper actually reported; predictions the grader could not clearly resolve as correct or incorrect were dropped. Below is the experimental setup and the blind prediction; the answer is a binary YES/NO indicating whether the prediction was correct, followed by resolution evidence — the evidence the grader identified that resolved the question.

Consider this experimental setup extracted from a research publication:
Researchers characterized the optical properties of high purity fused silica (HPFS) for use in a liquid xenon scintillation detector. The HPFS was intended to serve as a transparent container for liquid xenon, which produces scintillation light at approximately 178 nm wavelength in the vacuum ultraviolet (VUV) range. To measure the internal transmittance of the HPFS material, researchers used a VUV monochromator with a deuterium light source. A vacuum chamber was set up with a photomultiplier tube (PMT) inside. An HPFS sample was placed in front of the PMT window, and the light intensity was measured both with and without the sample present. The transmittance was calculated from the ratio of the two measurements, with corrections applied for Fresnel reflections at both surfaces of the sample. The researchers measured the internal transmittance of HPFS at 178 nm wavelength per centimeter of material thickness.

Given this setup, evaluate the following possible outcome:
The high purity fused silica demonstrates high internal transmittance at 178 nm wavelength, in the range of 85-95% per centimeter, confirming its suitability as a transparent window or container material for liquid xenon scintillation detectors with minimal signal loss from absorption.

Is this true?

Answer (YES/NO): NO